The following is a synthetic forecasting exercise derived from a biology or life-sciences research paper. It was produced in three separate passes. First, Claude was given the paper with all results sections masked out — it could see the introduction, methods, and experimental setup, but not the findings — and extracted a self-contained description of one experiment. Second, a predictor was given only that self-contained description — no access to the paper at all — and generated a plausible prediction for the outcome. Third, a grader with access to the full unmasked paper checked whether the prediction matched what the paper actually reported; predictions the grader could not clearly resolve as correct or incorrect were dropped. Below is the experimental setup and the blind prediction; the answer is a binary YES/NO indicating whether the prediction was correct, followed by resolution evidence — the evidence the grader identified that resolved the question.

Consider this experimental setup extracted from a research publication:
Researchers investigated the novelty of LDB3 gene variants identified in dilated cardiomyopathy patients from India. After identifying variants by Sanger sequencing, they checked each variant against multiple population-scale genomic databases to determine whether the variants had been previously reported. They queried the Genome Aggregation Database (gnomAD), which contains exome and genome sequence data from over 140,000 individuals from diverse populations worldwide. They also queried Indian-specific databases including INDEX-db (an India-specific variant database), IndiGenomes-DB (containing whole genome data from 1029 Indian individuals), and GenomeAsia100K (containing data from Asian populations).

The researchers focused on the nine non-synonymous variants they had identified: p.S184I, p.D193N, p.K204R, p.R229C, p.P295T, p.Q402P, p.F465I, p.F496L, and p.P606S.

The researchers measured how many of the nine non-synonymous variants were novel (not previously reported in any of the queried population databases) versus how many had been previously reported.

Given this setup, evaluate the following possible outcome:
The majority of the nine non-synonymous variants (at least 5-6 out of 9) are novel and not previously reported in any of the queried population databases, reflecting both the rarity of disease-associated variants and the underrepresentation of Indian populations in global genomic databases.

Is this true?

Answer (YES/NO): YES